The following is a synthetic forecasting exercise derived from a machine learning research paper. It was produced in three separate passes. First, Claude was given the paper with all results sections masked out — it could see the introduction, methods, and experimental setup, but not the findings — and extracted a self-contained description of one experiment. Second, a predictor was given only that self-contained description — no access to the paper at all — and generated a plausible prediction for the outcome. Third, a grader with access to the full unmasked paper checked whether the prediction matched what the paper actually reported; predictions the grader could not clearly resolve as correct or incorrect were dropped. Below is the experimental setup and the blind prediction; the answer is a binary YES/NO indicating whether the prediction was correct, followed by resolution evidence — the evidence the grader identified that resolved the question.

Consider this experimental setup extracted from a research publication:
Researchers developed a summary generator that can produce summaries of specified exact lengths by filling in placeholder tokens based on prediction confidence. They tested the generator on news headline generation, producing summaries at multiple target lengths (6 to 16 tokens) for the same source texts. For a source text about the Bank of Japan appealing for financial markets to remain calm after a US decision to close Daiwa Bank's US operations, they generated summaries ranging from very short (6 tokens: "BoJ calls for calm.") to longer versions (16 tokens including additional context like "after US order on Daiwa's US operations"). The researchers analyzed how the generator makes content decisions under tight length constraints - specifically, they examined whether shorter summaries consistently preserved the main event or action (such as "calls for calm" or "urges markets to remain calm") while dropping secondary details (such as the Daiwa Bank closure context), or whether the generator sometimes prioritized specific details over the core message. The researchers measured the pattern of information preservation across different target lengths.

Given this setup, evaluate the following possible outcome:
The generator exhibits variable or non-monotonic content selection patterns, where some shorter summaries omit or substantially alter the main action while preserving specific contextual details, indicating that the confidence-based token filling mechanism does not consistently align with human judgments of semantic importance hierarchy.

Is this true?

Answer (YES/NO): NO